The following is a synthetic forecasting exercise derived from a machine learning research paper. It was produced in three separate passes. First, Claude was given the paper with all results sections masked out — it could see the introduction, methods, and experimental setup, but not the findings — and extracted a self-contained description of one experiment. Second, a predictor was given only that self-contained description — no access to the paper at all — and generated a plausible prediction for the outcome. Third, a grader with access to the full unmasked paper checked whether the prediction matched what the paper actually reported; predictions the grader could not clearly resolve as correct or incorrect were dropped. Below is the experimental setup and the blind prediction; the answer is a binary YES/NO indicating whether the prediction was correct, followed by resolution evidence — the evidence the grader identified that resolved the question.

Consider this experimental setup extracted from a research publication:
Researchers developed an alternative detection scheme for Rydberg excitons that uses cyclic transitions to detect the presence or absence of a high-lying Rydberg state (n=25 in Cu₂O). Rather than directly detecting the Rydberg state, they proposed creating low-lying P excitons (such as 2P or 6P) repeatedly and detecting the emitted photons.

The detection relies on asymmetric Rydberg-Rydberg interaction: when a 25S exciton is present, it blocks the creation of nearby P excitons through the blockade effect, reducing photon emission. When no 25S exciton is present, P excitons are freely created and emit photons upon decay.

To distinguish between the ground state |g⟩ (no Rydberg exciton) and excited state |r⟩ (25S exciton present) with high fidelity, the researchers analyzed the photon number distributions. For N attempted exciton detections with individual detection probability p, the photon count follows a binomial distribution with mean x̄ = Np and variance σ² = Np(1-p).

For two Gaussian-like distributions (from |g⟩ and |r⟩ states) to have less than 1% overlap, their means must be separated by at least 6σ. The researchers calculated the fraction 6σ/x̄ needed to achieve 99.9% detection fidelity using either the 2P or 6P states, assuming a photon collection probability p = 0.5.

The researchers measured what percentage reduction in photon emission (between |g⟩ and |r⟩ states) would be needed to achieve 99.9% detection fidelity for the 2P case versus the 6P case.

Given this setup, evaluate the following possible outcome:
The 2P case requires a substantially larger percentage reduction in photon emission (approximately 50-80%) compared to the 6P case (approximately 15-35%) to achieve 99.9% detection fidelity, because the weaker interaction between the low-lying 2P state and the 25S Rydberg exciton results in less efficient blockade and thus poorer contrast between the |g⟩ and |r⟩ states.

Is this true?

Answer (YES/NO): NO